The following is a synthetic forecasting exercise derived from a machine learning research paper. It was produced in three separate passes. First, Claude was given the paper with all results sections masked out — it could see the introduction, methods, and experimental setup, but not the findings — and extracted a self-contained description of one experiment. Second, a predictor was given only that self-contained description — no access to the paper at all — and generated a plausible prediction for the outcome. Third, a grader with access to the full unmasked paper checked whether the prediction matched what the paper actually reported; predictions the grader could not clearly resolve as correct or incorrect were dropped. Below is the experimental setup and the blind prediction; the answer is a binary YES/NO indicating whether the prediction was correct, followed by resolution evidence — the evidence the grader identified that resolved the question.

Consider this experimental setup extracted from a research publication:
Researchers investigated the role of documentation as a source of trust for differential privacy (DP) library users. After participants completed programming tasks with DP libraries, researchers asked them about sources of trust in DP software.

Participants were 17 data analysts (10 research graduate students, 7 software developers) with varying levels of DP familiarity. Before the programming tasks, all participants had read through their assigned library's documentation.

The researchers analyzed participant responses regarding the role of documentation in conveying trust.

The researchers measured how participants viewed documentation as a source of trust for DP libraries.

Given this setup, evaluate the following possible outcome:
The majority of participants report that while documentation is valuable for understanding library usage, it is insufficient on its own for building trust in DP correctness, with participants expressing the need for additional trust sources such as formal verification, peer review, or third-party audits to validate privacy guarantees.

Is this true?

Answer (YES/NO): NO